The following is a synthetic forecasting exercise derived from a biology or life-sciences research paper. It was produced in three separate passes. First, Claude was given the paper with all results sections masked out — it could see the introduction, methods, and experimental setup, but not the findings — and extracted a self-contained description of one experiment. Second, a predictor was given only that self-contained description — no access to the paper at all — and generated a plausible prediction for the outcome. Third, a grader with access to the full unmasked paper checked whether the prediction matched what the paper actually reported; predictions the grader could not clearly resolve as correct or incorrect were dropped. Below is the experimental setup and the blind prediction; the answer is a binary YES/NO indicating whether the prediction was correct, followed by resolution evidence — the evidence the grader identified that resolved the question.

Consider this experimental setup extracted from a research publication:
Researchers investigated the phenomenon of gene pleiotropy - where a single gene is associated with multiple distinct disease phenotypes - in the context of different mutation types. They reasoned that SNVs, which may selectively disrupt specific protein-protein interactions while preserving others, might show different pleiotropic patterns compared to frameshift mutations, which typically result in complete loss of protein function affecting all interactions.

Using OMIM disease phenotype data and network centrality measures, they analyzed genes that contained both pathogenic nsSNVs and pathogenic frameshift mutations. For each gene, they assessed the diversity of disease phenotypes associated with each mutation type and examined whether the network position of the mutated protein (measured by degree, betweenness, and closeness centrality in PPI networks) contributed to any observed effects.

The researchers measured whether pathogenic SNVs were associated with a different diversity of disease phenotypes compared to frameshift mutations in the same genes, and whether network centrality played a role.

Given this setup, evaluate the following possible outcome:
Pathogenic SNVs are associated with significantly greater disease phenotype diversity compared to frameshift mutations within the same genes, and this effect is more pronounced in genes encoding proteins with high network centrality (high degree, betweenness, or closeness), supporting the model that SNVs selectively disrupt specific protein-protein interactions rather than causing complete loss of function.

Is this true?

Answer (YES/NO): NO